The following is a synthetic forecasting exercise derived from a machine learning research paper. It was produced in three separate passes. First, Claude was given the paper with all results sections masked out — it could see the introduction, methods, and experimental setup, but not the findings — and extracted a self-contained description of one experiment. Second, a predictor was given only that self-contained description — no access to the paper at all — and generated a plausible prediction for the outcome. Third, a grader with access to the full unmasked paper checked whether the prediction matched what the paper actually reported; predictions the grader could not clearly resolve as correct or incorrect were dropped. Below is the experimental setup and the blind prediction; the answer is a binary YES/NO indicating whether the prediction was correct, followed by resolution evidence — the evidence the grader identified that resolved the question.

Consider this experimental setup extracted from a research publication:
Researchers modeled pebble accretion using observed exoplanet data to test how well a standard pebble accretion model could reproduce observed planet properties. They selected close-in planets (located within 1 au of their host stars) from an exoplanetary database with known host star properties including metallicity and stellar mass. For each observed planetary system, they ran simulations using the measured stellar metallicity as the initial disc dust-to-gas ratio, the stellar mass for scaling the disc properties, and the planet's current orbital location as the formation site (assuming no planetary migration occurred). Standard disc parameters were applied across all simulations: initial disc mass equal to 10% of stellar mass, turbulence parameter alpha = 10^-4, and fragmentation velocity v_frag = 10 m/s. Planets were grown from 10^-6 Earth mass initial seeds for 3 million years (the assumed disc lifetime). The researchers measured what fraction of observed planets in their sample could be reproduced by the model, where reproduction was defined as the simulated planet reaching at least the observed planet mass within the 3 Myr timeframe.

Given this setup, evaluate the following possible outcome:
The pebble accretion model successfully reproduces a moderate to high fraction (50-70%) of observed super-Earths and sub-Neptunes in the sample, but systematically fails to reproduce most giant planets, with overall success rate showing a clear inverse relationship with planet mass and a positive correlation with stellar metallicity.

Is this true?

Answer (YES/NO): NO